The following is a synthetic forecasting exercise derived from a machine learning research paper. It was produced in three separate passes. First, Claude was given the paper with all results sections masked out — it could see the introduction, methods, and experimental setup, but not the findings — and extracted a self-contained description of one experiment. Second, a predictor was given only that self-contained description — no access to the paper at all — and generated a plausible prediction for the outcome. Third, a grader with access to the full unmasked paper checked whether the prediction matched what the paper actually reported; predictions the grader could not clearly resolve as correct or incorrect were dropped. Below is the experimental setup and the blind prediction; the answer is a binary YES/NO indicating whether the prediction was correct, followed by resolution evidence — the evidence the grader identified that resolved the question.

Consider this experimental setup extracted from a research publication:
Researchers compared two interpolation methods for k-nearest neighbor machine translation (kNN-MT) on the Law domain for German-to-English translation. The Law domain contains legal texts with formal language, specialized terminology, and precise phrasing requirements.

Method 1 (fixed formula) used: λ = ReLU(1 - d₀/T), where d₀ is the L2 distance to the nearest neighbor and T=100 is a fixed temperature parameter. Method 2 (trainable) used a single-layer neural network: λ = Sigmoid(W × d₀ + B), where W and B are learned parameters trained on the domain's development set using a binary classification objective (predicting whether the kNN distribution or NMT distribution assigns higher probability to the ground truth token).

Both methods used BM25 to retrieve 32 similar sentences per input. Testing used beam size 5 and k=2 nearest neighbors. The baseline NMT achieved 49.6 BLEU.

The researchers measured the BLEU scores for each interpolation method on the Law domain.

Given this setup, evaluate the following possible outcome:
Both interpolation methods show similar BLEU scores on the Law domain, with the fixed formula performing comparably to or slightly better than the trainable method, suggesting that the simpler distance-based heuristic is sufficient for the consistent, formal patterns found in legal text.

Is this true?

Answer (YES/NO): YES